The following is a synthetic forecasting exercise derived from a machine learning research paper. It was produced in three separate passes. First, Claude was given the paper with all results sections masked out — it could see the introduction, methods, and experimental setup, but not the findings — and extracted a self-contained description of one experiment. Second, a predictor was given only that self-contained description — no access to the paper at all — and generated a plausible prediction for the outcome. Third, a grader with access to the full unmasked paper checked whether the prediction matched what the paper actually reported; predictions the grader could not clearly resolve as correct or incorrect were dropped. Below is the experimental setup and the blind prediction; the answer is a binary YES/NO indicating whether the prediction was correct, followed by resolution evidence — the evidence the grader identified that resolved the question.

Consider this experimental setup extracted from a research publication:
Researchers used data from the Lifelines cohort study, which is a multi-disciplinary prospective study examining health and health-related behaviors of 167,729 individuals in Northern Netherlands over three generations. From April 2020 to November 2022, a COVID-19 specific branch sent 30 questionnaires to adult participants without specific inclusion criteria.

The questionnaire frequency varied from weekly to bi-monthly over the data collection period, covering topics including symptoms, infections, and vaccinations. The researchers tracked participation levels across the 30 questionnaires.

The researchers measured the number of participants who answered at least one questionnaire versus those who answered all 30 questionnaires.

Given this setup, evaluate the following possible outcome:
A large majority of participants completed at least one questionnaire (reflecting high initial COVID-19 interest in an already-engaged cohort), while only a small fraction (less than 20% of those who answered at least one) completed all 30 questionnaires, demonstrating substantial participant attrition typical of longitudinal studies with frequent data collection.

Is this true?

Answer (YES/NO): NO